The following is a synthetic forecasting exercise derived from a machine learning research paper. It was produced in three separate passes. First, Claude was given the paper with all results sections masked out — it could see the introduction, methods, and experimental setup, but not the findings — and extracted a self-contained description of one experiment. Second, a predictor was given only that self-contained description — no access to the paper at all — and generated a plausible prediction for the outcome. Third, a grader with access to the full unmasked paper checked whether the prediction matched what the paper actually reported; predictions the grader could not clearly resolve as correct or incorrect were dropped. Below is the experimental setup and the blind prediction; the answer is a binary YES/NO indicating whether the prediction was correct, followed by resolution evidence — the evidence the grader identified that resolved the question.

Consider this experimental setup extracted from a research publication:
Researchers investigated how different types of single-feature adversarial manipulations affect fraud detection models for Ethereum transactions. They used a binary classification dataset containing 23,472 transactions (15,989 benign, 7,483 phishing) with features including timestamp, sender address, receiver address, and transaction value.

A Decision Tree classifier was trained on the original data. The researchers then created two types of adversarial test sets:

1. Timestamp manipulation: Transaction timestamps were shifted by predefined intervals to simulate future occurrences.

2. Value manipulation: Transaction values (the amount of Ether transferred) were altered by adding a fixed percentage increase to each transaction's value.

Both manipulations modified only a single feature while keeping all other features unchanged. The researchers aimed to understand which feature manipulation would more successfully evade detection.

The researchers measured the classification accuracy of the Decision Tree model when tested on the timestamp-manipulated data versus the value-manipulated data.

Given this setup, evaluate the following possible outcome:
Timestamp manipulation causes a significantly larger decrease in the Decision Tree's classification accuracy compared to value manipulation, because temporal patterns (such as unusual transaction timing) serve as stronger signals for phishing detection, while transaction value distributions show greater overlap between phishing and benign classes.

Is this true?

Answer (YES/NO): NO